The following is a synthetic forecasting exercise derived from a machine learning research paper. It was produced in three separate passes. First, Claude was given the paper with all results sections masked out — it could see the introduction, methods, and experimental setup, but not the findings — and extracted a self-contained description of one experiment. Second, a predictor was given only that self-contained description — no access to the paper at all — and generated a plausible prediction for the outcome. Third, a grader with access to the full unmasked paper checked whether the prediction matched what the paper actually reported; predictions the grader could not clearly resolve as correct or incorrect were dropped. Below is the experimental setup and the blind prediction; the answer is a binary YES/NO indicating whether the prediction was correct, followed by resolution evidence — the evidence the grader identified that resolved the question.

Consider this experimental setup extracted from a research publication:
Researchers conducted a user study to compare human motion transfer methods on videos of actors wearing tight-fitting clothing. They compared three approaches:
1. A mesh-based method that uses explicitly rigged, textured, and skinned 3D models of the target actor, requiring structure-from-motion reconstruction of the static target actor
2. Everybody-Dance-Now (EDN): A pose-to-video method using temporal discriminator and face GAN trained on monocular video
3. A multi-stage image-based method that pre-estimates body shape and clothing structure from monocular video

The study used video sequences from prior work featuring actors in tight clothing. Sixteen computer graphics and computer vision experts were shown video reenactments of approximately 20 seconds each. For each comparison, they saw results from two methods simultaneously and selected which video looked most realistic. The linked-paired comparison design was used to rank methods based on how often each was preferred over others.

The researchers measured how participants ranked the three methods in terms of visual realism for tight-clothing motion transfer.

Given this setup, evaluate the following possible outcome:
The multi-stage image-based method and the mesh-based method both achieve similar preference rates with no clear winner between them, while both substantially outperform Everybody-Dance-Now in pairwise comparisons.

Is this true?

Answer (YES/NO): NO